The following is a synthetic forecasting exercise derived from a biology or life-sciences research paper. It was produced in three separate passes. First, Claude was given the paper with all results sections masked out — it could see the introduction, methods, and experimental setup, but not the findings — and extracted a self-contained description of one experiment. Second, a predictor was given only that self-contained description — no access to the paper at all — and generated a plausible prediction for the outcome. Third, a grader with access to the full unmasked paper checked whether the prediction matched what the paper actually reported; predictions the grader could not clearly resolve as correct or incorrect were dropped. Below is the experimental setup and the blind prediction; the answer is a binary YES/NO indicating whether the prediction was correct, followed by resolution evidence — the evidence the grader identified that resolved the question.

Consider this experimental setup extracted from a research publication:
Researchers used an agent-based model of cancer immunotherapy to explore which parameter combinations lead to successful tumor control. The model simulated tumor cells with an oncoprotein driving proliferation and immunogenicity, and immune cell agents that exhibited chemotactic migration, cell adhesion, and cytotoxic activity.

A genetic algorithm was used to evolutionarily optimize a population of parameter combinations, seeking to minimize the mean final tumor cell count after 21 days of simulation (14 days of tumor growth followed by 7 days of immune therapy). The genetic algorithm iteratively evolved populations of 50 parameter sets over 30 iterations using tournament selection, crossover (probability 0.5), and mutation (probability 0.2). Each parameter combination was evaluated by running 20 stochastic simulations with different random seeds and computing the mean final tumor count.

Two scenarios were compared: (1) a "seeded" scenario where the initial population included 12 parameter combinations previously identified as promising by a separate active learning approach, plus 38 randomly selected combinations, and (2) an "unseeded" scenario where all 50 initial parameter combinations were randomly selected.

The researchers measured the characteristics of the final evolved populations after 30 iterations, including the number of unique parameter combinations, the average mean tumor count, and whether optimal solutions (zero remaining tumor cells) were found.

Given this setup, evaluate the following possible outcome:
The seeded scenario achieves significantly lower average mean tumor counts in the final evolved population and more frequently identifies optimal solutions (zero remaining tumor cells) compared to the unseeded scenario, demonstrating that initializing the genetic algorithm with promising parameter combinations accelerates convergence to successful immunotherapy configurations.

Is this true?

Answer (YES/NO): NO